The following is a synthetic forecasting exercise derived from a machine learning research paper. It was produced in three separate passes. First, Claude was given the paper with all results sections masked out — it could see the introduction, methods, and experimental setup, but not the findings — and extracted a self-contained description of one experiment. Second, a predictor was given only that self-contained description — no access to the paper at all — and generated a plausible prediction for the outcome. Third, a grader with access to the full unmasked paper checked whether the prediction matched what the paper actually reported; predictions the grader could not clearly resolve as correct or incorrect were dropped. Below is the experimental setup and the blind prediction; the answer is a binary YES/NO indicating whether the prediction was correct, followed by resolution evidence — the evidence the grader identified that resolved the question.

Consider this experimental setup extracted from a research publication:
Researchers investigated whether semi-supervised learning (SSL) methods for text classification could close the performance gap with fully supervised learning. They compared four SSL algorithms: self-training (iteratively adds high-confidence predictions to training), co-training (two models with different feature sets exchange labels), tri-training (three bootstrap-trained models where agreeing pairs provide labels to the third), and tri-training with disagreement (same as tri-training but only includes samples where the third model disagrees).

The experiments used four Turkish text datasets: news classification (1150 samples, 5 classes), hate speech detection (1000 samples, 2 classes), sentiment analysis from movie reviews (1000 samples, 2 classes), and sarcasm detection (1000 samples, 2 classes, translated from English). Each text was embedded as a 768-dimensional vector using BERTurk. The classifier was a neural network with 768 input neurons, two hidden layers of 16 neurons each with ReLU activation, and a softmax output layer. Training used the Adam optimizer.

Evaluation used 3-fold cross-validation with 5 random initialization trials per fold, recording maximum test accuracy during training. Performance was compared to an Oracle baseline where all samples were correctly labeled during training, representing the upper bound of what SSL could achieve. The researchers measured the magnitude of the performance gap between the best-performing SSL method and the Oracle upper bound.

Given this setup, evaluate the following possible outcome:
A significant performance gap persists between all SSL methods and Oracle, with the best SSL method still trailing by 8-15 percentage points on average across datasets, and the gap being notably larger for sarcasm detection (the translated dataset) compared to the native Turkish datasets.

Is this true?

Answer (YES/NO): NO